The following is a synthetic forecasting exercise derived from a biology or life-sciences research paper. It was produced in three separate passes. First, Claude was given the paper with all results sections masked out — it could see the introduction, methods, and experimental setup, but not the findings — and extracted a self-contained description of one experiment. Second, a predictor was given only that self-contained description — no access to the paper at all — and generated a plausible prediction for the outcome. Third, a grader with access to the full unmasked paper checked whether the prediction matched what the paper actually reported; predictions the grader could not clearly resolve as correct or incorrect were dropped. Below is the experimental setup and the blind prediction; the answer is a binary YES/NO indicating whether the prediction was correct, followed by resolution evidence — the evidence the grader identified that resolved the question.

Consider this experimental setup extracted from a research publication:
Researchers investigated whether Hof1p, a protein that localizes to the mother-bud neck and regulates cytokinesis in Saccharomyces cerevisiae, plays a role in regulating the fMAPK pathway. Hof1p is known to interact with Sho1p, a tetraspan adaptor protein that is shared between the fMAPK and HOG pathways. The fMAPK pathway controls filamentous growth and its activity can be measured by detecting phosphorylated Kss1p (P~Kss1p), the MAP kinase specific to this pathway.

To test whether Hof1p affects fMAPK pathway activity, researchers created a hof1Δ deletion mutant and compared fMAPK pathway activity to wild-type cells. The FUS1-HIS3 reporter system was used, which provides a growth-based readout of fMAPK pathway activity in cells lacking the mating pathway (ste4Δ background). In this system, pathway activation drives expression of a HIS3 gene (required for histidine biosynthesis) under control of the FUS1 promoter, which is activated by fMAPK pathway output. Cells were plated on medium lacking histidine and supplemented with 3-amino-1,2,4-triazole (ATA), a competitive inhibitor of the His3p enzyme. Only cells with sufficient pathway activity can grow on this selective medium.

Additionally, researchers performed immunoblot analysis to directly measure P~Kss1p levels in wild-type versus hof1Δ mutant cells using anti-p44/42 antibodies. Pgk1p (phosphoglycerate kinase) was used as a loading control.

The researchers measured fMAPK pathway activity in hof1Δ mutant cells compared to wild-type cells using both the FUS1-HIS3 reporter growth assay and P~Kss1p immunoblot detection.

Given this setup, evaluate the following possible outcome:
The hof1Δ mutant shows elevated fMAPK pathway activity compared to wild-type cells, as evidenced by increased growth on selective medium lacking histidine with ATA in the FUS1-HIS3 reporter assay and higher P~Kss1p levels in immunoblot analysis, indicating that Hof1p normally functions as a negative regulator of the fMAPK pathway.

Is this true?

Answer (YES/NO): NO